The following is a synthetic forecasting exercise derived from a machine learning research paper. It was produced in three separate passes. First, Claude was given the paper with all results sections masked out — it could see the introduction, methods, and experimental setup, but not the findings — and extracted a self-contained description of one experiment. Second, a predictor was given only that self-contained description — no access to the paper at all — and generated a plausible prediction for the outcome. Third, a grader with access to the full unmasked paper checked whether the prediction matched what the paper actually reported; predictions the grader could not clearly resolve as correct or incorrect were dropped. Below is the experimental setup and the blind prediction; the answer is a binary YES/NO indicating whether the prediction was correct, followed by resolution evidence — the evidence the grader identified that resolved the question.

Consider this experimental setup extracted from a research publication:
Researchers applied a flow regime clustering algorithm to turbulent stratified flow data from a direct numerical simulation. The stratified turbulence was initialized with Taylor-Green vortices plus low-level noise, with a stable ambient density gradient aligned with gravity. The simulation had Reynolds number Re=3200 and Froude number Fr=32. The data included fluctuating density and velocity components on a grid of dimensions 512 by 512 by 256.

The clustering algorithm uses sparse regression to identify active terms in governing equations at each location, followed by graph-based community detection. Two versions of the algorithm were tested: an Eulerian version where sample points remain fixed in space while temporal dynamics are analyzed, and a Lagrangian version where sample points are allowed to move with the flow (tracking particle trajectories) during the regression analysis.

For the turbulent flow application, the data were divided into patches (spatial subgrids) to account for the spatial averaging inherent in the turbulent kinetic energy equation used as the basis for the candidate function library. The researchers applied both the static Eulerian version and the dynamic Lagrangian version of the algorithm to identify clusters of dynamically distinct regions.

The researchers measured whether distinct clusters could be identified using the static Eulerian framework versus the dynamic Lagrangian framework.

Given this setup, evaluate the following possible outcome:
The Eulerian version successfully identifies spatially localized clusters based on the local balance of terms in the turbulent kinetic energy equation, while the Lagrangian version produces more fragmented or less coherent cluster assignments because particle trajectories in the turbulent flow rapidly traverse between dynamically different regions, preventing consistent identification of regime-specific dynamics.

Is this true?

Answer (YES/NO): NO